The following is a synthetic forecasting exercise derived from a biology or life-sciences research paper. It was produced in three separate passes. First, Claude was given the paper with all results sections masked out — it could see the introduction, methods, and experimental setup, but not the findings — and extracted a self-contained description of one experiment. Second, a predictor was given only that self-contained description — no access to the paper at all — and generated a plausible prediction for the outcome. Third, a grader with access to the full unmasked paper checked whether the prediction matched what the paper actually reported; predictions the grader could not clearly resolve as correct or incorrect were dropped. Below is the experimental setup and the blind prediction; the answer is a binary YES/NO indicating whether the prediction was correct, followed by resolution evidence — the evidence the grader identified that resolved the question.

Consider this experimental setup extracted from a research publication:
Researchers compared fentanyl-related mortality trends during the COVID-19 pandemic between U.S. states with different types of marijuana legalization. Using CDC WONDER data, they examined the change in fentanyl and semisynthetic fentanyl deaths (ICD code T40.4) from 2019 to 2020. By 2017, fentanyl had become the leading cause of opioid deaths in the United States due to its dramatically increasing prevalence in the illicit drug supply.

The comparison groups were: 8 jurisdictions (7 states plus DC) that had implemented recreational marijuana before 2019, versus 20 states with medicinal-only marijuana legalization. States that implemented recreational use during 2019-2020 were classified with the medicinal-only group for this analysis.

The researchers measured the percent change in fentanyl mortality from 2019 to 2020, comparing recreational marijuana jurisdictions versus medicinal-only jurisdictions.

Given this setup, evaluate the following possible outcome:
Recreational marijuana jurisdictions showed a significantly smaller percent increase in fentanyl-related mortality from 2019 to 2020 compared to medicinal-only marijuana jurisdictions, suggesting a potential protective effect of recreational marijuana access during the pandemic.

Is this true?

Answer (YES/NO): NO